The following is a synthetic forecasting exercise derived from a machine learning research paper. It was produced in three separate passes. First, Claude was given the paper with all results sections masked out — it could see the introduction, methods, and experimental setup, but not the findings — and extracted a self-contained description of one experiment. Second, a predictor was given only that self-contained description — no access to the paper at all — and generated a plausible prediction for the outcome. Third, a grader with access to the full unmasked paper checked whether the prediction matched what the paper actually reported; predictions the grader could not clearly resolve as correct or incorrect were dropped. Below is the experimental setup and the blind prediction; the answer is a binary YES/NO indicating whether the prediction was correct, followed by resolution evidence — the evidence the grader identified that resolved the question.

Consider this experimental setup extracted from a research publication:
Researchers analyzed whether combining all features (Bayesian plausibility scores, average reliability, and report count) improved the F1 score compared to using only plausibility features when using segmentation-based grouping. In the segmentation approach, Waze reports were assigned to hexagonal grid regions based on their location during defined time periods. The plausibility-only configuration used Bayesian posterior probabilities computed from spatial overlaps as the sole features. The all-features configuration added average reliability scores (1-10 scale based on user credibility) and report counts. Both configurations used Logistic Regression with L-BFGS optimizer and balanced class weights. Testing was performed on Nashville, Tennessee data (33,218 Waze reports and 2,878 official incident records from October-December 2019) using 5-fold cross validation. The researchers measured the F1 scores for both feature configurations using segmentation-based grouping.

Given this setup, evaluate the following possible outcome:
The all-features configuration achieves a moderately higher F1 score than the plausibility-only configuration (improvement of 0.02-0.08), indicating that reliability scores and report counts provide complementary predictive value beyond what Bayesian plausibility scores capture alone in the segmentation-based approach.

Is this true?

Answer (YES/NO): NO